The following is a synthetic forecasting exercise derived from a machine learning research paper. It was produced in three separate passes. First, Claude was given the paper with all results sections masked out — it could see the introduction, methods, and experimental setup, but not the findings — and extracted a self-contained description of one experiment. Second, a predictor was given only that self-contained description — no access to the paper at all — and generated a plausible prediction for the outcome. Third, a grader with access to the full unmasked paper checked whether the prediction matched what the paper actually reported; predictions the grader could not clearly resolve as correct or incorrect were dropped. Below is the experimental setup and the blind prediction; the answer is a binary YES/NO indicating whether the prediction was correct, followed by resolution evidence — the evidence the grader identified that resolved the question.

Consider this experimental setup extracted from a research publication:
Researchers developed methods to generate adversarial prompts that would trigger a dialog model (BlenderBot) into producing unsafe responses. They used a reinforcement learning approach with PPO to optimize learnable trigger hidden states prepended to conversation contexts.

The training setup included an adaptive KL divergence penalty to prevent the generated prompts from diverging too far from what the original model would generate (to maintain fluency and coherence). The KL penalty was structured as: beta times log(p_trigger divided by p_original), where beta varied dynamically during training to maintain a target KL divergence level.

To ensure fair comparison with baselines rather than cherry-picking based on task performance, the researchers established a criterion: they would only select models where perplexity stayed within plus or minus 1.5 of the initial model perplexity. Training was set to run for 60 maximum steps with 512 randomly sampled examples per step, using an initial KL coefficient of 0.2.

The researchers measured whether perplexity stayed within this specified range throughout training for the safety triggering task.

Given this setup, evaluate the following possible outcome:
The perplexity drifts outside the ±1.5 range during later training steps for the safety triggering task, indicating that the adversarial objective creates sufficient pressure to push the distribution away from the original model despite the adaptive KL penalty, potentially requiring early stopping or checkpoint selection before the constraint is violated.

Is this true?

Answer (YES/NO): NO